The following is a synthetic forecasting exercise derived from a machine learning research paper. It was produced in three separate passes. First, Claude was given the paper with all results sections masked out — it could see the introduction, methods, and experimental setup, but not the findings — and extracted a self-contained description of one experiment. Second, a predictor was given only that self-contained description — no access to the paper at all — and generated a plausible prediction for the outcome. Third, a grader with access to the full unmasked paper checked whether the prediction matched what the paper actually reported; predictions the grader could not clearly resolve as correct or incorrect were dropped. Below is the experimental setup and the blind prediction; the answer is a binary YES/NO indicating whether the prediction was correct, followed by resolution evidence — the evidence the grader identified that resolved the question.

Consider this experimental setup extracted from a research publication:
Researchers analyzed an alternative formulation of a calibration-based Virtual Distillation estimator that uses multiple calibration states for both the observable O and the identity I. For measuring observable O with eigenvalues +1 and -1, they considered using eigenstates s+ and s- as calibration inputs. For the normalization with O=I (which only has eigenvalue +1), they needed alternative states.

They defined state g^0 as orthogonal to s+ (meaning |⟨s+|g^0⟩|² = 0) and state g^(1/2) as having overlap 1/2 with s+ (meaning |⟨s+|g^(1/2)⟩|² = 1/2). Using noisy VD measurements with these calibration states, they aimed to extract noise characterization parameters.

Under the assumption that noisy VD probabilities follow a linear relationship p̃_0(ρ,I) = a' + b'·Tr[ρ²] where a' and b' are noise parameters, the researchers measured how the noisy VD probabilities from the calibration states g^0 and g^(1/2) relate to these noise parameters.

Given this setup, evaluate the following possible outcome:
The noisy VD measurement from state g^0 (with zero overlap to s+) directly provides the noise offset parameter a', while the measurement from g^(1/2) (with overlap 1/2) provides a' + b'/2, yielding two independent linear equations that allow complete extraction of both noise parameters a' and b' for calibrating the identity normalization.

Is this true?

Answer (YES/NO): YES